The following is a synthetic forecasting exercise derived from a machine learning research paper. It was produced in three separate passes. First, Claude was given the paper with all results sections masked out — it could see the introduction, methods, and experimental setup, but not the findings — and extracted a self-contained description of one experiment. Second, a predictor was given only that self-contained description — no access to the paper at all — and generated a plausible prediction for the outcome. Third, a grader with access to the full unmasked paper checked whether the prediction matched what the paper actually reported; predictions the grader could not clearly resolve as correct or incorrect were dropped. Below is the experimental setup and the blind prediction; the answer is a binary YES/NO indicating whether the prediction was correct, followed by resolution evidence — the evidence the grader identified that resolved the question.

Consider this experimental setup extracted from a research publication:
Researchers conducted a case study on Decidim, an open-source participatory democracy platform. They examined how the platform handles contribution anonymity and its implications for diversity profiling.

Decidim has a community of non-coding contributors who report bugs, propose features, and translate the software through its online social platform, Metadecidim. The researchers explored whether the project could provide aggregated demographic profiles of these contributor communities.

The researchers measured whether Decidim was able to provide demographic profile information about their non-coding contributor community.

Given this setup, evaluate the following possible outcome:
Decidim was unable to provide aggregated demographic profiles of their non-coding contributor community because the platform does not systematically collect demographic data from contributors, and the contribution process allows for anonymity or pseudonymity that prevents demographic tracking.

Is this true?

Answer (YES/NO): YES